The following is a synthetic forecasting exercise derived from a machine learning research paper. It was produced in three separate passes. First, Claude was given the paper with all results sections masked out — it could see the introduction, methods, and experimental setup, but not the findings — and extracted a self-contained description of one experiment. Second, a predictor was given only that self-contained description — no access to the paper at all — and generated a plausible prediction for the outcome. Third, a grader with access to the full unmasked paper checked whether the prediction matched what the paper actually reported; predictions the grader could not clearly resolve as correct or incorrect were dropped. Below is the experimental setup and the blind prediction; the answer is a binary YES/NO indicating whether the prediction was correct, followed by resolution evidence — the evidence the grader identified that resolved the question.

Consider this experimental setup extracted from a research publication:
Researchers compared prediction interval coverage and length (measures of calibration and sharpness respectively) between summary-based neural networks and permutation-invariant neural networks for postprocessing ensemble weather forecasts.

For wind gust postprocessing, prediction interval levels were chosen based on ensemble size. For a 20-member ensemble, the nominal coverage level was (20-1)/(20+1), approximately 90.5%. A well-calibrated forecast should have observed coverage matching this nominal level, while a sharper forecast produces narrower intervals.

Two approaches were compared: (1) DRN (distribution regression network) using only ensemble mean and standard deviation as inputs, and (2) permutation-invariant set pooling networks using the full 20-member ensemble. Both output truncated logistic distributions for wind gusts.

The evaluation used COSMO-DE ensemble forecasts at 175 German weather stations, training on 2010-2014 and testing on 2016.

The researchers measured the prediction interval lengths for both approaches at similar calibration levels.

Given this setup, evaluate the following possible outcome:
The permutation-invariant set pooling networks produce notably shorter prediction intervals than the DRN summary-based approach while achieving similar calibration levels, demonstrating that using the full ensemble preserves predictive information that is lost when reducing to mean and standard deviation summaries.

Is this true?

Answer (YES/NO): NO